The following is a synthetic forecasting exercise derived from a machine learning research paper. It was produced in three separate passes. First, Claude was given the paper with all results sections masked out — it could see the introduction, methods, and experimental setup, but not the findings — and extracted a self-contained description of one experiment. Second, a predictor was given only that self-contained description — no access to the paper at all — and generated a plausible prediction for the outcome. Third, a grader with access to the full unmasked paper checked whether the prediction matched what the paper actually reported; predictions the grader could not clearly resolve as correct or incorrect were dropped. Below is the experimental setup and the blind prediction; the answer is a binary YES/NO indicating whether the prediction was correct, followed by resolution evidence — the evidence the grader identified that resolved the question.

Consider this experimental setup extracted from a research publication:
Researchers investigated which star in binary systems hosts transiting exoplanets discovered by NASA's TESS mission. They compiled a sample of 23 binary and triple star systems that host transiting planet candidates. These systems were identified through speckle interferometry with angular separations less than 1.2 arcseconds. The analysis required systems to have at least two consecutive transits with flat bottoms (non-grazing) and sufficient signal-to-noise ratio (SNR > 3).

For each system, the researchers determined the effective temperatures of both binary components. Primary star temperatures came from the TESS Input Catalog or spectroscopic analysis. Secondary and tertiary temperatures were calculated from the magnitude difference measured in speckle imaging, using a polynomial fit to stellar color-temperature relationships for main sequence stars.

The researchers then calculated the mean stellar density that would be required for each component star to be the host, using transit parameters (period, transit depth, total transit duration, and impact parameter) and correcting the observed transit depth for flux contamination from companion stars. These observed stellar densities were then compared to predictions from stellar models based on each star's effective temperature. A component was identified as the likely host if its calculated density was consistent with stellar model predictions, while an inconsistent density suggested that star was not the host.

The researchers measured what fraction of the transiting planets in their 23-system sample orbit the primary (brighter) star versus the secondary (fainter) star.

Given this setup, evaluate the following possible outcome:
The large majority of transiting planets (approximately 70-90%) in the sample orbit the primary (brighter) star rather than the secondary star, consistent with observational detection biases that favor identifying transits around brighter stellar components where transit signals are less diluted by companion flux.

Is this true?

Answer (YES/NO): YES